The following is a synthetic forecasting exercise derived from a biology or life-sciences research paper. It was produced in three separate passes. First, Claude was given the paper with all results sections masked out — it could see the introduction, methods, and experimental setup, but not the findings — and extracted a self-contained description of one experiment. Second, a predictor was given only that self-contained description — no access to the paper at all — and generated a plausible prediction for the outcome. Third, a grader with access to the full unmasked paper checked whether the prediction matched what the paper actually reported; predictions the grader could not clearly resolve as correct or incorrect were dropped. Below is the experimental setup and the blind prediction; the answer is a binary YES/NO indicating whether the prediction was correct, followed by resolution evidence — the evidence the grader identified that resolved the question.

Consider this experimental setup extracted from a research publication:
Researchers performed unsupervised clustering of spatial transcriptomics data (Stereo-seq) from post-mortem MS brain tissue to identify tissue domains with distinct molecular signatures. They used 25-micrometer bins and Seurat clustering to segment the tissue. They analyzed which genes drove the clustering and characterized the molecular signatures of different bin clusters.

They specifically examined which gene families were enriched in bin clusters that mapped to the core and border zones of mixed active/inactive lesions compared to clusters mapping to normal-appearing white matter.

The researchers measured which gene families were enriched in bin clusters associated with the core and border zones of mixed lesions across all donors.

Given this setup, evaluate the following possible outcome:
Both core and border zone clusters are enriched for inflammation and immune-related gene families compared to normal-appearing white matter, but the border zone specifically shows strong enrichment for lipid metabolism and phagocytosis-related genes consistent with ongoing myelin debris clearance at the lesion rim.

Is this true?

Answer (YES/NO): NO